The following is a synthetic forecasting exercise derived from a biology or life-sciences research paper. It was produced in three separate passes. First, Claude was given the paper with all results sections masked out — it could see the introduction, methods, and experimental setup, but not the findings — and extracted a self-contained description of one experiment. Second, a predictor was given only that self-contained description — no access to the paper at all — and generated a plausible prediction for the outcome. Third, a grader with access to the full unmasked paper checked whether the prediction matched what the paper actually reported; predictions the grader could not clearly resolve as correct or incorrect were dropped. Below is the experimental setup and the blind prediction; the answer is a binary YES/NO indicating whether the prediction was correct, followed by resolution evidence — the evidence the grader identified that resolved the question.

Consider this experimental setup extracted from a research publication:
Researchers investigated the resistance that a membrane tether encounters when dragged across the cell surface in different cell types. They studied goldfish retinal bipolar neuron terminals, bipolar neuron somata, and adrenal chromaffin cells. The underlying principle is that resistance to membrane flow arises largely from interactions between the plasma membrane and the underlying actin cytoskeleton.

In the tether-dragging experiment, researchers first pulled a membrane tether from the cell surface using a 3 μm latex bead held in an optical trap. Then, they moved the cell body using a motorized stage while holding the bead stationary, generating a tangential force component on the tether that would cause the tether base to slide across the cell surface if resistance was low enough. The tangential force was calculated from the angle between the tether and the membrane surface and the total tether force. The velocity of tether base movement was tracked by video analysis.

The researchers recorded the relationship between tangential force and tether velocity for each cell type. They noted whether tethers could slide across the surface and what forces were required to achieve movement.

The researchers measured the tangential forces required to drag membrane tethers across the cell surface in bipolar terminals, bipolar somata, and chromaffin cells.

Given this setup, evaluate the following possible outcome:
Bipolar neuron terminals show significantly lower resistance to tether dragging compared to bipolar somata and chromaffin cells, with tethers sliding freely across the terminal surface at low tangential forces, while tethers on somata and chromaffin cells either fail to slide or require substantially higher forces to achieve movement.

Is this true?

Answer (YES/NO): NO